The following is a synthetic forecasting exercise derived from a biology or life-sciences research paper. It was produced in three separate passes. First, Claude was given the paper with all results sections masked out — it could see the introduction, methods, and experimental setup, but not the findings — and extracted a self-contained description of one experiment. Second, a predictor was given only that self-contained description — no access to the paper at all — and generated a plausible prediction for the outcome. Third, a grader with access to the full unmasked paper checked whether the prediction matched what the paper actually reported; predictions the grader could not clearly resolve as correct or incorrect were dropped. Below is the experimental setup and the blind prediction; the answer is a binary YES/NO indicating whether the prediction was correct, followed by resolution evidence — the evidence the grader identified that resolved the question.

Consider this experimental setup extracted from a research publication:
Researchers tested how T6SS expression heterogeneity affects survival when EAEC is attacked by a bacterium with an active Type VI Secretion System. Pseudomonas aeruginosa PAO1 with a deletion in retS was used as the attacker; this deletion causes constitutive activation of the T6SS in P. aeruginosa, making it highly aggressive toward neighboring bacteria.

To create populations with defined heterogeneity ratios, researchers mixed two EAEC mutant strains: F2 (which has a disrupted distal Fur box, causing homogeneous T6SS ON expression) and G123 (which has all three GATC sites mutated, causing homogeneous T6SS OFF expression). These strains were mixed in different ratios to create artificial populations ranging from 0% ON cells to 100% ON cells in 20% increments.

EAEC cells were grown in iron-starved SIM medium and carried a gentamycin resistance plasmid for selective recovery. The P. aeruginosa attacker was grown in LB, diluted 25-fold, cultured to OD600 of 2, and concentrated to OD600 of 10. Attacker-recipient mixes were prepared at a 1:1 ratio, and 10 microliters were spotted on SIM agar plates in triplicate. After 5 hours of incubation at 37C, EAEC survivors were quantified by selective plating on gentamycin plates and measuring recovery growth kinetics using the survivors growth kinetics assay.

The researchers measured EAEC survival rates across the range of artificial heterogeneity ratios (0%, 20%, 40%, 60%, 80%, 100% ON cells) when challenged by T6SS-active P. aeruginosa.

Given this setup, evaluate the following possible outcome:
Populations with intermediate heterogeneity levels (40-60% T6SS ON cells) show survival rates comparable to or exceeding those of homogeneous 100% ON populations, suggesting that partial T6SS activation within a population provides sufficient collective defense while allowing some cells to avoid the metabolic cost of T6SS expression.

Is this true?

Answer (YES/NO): NO